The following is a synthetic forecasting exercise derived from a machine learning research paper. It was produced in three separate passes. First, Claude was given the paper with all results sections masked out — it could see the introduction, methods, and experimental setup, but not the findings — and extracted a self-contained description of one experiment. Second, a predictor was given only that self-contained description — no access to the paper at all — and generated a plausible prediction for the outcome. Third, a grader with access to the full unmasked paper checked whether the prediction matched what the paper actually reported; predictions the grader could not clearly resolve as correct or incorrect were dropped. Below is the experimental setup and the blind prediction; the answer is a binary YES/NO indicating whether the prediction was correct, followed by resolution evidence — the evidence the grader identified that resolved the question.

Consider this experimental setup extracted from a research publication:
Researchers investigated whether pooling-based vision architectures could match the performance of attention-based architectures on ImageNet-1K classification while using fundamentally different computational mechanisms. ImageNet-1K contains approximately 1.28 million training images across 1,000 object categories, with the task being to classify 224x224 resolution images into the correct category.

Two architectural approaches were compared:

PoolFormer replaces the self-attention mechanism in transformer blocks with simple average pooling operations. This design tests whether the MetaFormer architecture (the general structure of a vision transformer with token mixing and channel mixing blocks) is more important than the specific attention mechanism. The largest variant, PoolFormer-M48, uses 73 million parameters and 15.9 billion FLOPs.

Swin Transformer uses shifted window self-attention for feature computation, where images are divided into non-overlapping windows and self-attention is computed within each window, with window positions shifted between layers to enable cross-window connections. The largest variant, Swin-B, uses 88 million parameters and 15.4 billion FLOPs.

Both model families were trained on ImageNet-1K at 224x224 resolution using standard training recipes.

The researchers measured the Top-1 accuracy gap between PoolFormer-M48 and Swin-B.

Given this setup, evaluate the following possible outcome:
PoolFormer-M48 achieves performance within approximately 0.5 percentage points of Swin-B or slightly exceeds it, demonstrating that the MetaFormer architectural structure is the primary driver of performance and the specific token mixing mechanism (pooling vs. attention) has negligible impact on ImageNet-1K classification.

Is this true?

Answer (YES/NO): NO